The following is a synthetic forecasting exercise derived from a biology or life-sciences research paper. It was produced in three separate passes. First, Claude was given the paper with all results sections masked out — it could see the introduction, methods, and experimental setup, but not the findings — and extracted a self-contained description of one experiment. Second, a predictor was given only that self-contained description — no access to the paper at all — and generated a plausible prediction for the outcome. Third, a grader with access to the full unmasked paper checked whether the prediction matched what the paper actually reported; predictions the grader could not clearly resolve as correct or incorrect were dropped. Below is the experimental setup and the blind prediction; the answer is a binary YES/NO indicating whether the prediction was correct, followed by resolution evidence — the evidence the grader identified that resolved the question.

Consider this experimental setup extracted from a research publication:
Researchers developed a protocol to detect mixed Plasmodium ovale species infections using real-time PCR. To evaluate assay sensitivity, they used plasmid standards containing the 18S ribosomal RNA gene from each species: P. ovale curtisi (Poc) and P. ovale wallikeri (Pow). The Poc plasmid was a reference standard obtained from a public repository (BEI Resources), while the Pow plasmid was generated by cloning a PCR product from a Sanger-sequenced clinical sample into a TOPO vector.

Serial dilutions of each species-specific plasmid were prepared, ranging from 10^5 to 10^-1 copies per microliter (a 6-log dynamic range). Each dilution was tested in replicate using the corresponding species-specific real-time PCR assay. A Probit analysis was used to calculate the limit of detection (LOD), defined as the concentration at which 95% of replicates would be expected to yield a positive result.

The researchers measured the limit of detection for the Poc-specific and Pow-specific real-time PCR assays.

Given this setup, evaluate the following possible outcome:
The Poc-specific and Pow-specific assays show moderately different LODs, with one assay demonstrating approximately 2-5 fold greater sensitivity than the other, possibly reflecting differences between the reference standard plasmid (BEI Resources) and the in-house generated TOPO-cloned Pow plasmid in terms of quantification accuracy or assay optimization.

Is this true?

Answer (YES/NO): NO